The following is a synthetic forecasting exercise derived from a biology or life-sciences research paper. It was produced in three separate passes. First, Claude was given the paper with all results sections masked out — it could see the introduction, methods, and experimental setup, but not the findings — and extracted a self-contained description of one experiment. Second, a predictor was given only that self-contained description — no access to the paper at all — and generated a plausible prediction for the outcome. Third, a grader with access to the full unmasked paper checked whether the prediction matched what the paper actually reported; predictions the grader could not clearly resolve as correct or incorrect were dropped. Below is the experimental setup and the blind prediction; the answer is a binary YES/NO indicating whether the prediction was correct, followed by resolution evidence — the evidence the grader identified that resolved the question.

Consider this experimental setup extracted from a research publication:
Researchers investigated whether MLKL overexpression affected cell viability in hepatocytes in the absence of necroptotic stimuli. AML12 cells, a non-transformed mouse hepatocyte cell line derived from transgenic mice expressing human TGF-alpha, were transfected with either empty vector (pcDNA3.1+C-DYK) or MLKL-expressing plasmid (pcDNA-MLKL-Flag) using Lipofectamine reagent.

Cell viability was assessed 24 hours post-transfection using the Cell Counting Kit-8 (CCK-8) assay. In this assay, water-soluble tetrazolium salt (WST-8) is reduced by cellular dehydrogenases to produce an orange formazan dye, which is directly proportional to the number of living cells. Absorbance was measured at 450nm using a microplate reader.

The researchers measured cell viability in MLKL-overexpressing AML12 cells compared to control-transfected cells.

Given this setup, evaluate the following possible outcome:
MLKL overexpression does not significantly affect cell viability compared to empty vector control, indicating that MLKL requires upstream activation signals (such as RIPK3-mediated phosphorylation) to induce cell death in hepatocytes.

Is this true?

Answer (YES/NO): YES